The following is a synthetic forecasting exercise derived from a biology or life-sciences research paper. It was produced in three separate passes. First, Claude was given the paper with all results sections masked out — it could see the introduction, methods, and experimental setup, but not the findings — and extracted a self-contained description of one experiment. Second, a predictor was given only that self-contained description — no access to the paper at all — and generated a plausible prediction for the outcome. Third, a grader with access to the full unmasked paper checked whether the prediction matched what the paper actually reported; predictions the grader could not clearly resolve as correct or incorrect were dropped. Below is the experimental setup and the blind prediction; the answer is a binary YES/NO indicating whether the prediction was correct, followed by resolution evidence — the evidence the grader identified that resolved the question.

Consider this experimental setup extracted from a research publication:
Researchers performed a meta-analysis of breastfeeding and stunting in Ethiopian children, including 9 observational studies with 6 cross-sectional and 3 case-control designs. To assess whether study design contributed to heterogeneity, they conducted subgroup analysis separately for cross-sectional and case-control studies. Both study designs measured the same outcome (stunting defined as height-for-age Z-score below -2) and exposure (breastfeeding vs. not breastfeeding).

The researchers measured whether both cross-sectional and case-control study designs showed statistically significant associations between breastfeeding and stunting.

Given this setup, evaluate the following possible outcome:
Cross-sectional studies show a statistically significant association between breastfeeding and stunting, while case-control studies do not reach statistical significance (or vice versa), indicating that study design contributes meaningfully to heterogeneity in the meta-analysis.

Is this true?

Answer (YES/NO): NO